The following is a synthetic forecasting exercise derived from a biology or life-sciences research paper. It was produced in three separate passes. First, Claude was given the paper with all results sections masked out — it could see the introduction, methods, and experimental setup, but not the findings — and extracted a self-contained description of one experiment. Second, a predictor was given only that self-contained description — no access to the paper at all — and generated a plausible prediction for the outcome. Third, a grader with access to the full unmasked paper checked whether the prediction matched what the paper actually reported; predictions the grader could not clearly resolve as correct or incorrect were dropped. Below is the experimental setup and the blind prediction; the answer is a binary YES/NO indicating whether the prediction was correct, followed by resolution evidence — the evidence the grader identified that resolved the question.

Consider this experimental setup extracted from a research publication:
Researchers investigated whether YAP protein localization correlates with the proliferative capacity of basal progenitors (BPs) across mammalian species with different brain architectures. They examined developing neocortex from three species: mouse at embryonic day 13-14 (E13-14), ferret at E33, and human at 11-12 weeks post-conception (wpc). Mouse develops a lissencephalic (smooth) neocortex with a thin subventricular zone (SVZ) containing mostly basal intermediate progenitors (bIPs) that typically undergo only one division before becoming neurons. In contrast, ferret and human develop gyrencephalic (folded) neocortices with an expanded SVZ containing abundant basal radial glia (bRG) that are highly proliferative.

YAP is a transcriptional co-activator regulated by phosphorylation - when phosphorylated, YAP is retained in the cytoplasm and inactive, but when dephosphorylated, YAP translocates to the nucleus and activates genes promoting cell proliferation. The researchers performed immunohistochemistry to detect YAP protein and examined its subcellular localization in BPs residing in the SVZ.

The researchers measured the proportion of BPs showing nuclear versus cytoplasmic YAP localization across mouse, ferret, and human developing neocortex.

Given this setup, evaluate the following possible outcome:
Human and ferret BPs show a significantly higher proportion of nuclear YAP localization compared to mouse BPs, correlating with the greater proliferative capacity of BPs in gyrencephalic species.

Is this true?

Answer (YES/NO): YES